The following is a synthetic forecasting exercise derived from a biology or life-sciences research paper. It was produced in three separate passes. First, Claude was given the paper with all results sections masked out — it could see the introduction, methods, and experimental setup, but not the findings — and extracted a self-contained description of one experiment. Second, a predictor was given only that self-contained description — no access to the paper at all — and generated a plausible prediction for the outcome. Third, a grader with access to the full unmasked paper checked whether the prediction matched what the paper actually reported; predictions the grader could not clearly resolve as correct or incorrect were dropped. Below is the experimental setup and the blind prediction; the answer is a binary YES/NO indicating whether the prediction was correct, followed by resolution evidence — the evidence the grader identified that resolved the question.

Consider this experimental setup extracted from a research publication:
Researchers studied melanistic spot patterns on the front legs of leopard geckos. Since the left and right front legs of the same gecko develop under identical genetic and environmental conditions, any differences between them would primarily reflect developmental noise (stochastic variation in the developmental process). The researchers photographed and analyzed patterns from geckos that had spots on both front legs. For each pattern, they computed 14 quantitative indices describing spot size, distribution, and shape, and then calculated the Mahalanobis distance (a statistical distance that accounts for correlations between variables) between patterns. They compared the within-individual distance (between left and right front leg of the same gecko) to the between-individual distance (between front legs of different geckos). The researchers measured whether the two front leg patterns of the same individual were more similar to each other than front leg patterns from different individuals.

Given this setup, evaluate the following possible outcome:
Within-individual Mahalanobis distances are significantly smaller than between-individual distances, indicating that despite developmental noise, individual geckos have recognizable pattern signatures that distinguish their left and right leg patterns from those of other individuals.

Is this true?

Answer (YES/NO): YES